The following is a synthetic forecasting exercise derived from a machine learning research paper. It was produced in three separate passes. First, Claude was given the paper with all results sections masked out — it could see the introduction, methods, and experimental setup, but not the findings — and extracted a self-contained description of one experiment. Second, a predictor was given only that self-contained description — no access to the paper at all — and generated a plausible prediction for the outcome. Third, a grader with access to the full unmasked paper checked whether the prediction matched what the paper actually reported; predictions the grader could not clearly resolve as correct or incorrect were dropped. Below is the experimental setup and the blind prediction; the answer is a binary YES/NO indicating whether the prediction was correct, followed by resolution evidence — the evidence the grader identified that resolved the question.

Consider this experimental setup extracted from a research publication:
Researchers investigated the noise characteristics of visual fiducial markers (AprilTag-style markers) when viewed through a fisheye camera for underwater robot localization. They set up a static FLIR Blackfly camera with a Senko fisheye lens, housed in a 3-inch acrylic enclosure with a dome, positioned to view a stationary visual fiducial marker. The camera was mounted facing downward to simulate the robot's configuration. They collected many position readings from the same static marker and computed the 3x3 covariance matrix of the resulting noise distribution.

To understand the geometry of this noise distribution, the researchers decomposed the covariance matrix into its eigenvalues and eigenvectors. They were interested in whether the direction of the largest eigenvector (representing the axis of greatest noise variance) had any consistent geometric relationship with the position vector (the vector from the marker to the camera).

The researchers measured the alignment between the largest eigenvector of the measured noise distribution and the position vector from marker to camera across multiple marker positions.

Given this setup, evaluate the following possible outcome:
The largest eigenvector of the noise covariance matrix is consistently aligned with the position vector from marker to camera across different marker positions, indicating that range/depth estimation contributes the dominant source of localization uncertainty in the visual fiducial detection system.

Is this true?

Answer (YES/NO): YES